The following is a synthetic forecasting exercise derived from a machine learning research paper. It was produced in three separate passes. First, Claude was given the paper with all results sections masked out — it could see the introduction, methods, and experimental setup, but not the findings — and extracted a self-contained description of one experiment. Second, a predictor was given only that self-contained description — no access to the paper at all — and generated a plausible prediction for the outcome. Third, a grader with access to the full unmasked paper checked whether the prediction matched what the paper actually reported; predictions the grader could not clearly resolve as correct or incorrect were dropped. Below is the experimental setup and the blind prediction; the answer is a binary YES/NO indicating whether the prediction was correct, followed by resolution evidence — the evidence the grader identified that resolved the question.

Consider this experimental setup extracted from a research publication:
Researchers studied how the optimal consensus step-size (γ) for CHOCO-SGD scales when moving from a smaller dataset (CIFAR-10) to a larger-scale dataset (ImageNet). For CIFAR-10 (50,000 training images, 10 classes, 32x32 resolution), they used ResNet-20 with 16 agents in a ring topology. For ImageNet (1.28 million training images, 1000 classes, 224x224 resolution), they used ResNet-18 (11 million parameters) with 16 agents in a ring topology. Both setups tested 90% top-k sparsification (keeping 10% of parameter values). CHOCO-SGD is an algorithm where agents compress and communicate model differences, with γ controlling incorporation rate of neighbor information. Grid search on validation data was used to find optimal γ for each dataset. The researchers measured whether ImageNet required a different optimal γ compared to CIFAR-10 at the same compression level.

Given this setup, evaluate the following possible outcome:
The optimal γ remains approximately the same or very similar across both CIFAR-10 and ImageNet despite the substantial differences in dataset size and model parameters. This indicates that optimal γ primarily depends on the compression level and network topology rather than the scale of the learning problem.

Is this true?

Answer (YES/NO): NO